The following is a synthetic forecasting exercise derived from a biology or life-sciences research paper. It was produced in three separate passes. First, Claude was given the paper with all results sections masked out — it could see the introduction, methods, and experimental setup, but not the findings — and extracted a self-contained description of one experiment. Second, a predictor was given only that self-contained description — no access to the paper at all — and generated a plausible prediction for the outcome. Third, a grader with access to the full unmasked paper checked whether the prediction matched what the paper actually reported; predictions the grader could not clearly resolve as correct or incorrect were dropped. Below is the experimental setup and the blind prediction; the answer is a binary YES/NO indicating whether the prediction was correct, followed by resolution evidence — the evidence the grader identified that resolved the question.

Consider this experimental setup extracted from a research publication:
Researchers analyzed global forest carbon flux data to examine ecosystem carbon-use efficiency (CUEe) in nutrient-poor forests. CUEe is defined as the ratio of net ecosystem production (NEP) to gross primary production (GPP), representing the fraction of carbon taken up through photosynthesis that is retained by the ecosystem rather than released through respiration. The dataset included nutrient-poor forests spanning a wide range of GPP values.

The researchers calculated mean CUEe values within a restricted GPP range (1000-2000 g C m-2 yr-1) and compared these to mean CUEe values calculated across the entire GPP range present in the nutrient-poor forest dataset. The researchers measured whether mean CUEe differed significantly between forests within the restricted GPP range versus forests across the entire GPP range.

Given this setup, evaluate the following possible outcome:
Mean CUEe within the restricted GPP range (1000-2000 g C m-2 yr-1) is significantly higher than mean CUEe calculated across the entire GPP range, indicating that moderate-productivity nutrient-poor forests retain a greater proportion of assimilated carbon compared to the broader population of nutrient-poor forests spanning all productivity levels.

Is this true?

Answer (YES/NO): YES